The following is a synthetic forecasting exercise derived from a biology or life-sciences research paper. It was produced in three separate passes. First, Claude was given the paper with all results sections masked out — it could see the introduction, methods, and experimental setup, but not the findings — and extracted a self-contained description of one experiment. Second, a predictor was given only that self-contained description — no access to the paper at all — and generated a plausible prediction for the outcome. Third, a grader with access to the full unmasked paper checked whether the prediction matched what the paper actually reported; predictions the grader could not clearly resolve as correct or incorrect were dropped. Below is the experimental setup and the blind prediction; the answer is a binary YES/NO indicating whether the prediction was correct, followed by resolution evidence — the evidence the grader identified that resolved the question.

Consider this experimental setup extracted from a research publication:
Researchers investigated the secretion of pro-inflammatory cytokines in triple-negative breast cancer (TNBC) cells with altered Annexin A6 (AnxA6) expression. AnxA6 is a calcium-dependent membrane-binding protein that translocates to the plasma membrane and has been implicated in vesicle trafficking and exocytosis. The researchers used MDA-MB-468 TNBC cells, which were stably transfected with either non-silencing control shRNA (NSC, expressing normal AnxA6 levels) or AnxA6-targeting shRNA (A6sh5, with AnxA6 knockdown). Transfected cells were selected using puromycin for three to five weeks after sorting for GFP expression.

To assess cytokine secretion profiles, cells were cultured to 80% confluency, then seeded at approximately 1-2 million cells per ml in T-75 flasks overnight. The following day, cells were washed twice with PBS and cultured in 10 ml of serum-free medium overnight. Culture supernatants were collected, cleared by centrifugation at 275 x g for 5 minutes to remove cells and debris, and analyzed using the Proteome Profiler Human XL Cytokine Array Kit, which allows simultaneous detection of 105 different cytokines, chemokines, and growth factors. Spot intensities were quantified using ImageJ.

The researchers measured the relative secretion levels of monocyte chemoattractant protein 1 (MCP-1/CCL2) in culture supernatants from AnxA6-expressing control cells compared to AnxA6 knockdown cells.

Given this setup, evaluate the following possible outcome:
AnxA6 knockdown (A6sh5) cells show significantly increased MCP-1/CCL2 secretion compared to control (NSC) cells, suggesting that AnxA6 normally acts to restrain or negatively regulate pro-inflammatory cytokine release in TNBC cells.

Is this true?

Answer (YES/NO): NO